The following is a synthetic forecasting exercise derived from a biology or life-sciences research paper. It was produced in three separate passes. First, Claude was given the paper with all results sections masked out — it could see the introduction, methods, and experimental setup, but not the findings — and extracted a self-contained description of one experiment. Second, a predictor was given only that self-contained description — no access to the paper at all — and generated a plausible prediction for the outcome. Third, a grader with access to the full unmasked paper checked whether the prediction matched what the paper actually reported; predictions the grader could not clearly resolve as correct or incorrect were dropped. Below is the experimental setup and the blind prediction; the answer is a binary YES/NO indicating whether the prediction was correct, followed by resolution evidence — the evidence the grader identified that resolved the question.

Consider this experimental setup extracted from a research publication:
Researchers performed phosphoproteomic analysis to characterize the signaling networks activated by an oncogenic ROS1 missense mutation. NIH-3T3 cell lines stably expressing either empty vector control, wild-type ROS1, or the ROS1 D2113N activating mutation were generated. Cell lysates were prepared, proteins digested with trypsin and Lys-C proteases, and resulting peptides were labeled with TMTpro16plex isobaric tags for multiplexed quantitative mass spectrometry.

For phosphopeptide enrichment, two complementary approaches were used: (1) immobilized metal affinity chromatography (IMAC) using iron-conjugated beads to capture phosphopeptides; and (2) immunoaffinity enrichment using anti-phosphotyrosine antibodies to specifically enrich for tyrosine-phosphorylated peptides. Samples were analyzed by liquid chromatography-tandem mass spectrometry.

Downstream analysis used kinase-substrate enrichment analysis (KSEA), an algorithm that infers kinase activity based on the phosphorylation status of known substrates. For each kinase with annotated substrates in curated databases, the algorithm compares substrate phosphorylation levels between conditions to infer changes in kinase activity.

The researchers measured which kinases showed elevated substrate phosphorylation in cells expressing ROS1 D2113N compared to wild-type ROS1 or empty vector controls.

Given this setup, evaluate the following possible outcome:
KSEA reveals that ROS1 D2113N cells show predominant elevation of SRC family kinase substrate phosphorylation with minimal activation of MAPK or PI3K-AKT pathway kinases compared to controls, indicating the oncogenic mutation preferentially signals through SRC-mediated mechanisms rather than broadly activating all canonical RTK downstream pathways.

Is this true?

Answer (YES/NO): NO